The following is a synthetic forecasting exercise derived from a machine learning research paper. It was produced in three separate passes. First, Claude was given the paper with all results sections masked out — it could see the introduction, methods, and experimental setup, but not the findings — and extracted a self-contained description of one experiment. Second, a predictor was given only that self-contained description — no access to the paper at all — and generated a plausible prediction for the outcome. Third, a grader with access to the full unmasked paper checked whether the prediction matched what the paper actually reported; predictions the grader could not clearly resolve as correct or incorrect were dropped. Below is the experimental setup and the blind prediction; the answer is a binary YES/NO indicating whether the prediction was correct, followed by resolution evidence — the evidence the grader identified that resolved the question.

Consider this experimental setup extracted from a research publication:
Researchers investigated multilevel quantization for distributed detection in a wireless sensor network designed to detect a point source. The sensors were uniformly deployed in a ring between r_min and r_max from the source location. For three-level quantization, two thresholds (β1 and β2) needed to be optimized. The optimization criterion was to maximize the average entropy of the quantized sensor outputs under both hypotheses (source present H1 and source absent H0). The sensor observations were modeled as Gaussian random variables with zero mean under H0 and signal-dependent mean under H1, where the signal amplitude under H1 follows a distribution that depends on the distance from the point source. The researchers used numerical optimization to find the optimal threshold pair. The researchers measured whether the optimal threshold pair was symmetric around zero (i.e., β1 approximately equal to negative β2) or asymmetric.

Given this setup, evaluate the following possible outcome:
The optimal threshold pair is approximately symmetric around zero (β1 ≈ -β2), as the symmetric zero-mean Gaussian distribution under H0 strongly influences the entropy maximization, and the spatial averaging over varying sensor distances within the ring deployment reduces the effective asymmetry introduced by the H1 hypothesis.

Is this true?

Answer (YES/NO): NO